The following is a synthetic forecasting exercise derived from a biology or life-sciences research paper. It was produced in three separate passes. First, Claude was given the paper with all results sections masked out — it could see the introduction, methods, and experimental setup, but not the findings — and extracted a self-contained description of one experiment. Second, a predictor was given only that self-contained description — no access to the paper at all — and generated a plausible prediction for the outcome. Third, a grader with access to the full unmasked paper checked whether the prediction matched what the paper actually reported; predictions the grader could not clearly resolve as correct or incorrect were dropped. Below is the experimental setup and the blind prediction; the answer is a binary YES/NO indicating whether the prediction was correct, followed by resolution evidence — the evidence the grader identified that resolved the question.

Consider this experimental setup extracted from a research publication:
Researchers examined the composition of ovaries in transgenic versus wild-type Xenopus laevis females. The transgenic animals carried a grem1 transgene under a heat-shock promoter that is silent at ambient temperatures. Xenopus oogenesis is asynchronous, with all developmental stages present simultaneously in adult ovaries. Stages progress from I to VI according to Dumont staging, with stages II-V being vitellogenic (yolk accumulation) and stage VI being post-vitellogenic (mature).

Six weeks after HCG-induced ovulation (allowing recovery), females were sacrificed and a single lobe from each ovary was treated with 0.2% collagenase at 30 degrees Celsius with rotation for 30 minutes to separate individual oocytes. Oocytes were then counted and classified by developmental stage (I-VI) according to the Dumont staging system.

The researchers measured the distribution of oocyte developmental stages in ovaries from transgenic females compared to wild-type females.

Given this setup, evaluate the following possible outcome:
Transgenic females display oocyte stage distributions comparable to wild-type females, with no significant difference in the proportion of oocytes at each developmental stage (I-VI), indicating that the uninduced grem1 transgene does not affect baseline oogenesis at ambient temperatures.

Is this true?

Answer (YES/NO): YES